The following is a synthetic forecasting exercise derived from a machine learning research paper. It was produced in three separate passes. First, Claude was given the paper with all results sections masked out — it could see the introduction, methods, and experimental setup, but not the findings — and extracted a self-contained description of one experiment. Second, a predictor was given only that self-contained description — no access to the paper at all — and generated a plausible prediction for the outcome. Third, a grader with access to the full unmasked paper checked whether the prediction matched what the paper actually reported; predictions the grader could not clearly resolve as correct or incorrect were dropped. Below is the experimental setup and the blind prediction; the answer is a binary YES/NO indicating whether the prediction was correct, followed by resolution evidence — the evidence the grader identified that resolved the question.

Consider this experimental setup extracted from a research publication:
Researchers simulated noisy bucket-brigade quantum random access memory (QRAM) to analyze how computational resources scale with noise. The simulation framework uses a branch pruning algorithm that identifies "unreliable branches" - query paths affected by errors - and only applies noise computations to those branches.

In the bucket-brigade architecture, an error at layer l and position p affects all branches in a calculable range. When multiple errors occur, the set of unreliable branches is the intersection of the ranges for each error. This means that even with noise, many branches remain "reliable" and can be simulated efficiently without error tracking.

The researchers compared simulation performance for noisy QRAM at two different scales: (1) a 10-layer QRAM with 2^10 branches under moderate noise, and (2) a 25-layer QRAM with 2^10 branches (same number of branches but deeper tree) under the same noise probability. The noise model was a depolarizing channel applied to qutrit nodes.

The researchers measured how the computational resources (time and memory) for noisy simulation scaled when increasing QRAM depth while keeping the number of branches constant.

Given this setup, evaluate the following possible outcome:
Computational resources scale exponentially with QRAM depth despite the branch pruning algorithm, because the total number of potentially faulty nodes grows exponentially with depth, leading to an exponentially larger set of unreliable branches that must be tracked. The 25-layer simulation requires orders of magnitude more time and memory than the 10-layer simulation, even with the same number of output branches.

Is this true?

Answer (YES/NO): NO